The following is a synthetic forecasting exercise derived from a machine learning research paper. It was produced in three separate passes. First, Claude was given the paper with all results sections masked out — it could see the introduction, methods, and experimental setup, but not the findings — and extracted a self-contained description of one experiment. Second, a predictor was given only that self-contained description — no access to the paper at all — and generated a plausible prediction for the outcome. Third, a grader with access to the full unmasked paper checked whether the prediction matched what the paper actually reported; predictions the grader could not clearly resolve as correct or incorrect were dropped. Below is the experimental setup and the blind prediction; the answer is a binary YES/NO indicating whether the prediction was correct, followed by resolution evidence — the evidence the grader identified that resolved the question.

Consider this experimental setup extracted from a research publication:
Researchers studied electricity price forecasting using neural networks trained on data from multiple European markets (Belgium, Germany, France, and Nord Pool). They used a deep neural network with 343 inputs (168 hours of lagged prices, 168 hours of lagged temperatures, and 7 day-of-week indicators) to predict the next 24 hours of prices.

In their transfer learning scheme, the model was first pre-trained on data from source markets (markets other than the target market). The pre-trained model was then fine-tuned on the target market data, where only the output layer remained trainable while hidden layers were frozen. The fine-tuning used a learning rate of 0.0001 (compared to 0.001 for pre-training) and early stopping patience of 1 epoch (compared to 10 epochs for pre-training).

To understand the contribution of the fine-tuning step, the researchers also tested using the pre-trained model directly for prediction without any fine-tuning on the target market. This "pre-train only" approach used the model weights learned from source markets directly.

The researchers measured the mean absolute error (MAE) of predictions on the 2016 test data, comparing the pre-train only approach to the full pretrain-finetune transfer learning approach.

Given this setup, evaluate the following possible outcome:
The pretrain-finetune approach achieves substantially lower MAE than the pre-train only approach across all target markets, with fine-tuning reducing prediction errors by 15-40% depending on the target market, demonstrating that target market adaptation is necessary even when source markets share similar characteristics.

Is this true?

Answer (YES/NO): NO